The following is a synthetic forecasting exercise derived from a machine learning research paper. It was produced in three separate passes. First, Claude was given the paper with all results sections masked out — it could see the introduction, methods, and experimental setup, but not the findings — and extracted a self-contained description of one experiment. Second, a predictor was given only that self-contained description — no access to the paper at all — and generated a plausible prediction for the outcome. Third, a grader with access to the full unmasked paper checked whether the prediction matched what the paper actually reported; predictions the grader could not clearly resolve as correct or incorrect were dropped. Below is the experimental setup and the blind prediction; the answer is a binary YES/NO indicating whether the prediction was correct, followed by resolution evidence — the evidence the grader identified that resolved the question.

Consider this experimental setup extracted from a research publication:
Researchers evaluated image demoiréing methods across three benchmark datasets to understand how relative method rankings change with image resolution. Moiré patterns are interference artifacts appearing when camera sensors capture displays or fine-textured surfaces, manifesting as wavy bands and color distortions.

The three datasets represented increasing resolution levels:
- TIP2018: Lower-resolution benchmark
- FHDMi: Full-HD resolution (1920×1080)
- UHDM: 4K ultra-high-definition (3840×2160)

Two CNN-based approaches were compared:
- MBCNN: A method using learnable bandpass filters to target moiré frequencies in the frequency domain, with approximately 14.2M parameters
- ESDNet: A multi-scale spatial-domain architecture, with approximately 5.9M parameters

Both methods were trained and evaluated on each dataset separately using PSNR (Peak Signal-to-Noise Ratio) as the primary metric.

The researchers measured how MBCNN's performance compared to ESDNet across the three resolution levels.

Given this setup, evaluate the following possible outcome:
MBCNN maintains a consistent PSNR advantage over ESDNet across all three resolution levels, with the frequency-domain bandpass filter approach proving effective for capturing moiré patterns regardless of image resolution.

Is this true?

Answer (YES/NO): NO